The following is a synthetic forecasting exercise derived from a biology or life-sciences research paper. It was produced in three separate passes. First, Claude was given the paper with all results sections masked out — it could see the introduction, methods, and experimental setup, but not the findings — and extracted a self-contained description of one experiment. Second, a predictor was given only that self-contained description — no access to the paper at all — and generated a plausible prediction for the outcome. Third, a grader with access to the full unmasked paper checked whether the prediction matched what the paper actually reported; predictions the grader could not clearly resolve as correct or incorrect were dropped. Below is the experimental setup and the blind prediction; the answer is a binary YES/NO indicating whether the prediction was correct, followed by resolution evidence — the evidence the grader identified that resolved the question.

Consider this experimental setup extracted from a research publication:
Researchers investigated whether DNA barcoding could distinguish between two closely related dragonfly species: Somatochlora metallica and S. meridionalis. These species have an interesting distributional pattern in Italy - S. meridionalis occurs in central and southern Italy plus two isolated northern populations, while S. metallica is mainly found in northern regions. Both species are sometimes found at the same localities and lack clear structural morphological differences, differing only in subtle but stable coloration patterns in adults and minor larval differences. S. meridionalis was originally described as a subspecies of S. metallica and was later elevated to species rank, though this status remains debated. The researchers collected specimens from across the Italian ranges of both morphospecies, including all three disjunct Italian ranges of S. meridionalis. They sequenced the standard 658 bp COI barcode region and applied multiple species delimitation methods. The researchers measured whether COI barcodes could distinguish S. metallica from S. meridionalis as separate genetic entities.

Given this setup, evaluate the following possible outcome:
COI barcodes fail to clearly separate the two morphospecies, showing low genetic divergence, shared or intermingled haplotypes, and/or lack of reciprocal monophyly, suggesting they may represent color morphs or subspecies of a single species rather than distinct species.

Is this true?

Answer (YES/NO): YES